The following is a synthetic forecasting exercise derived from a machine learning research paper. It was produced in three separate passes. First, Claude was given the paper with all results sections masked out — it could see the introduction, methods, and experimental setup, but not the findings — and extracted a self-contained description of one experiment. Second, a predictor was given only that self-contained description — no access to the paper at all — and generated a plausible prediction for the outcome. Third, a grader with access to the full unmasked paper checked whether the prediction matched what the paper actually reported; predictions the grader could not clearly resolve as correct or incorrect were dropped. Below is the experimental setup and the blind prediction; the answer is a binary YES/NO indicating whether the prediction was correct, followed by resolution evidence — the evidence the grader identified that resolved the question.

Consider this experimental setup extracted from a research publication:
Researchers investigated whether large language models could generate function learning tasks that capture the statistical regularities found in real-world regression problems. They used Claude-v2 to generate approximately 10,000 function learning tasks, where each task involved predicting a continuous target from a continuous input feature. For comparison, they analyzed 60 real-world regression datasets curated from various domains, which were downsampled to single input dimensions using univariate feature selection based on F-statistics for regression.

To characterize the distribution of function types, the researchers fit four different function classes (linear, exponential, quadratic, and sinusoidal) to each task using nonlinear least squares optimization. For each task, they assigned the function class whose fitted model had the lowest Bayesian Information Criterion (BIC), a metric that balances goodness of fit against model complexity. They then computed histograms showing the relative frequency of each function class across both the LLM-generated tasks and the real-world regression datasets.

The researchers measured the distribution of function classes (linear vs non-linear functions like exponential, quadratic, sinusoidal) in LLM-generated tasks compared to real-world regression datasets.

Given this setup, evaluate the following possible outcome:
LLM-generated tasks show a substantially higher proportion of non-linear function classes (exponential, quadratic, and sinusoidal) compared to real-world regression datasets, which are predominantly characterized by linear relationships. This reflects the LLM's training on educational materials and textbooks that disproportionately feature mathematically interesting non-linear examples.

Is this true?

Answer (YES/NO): NO